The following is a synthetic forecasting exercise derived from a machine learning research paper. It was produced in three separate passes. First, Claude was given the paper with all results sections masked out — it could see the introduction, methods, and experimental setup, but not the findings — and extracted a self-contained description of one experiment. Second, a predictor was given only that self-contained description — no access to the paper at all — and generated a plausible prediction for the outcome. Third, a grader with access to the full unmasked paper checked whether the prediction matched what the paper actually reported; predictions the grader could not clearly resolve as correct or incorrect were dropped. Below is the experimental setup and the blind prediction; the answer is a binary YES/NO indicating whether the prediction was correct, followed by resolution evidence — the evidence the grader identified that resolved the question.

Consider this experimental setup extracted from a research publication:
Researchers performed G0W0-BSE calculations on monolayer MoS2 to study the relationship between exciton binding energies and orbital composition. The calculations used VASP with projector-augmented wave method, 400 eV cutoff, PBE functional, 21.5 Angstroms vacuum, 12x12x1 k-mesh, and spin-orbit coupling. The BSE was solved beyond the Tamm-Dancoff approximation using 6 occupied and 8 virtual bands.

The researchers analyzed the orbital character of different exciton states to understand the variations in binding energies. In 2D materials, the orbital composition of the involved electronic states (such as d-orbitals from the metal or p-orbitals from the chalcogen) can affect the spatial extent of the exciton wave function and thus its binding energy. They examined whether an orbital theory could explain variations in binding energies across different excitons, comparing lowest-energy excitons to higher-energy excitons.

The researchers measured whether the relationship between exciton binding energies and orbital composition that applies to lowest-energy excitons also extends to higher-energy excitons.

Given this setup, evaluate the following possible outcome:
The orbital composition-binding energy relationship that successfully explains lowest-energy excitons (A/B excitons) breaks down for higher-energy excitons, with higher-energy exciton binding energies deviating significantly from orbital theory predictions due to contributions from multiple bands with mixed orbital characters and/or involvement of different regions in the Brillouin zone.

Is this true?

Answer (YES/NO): YES